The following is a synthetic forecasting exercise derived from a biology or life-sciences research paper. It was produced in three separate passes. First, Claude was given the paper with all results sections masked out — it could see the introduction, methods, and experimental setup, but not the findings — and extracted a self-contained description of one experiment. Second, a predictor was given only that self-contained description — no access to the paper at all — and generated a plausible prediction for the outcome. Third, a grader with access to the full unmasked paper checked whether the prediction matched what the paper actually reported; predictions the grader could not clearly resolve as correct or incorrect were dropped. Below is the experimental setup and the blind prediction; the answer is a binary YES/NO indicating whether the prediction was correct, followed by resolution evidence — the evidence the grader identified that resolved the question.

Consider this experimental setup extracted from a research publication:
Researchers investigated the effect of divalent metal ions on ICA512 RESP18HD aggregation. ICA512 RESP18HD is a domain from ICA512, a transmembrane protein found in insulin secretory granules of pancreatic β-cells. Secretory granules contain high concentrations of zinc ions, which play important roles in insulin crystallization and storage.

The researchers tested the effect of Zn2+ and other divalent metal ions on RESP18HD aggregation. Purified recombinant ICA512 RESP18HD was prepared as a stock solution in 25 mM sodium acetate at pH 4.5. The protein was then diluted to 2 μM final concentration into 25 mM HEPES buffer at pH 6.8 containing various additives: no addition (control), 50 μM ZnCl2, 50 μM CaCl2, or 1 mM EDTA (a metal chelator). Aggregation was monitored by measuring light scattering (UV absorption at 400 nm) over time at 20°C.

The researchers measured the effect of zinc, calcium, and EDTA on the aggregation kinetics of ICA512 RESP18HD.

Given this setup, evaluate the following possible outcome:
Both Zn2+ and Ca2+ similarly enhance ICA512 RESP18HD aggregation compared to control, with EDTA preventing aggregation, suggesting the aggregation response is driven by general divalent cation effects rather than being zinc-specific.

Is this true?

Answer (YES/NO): NO